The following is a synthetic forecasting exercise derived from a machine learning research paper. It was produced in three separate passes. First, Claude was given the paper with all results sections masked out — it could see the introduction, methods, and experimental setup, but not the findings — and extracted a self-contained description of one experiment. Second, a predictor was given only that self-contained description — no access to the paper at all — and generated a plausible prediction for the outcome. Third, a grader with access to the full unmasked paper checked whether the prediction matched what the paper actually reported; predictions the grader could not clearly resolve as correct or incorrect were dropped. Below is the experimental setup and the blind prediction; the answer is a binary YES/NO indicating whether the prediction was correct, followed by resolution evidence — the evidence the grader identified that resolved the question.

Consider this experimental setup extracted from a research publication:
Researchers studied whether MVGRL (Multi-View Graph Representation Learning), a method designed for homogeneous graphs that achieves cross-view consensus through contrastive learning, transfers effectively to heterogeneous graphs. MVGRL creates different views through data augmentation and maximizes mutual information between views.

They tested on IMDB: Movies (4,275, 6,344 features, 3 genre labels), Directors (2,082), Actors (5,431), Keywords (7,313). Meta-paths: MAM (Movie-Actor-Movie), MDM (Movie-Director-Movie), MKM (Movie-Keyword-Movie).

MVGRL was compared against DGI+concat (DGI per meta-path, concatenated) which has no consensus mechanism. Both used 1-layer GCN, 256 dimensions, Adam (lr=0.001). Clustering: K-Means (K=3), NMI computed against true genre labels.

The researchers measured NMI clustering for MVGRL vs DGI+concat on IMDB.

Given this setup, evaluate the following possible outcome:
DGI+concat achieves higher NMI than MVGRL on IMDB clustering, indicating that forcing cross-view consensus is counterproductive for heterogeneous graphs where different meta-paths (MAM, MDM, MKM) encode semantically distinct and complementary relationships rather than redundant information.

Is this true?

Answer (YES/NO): NO